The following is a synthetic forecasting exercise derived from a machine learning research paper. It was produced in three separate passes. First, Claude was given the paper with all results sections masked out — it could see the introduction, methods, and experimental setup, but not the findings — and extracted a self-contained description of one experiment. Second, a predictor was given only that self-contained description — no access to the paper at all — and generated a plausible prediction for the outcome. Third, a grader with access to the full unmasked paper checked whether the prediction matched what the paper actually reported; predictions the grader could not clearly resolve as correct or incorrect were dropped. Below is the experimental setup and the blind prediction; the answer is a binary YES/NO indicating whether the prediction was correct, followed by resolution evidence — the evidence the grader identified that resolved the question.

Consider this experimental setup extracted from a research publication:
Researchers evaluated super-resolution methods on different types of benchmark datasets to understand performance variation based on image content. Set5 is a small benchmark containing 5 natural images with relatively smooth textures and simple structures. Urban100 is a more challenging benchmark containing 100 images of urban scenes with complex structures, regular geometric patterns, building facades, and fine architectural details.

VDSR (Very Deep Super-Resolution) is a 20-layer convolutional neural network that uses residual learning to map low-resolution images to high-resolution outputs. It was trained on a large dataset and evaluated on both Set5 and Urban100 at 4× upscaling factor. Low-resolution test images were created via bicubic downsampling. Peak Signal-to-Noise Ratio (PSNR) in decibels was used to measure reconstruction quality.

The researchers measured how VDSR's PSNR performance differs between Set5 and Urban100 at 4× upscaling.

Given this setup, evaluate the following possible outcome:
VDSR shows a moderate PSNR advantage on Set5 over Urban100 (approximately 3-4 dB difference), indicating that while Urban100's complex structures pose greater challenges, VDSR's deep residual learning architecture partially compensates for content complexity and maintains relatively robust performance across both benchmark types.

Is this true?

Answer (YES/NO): NO